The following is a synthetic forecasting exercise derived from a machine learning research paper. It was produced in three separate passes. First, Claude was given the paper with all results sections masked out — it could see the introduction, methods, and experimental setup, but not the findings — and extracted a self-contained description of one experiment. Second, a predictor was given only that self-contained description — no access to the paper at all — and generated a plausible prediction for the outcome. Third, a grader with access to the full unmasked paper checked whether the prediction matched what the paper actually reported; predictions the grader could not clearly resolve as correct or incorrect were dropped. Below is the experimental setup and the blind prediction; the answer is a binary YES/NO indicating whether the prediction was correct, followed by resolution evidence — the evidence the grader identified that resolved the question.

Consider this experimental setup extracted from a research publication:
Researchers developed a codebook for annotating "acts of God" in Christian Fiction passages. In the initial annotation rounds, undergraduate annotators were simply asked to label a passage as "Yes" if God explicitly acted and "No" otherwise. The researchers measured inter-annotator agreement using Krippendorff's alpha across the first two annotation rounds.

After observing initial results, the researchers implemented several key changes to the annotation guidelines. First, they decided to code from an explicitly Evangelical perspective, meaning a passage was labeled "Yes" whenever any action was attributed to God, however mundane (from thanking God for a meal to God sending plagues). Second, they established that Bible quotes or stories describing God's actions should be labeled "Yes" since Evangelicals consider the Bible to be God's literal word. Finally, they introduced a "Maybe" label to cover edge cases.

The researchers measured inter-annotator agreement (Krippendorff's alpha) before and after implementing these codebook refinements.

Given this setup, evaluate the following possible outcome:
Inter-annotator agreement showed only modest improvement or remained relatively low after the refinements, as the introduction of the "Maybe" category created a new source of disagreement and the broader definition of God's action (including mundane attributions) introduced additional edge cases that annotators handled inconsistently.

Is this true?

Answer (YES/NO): NO